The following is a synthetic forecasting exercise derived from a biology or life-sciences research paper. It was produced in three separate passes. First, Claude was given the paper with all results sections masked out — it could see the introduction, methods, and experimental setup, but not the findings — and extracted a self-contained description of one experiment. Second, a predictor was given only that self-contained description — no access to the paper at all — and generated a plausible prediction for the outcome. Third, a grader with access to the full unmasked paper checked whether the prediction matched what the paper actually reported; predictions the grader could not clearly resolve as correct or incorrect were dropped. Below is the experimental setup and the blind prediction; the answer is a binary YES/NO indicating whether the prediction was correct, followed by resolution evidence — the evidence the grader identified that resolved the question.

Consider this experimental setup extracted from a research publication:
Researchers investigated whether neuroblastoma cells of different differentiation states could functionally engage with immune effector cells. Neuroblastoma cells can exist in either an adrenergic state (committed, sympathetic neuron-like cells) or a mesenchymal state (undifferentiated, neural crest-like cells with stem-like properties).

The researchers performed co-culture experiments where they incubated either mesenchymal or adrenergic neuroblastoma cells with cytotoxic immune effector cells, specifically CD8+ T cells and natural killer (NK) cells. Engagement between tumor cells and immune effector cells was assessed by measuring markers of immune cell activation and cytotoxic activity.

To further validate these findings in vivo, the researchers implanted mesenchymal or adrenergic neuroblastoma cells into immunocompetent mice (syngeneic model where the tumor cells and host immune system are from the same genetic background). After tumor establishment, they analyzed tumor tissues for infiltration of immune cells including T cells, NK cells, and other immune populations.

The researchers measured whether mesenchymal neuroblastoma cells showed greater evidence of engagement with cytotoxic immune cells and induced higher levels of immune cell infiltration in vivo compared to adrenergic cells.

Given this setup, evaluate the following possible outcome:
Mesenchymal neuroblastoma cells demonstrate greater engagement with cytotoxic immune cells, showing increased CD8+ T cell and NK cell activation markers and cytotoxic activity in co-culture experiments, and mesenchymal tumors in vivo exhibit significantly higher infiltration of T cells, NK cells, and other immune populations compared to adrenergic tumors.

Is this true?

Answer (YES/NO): NO